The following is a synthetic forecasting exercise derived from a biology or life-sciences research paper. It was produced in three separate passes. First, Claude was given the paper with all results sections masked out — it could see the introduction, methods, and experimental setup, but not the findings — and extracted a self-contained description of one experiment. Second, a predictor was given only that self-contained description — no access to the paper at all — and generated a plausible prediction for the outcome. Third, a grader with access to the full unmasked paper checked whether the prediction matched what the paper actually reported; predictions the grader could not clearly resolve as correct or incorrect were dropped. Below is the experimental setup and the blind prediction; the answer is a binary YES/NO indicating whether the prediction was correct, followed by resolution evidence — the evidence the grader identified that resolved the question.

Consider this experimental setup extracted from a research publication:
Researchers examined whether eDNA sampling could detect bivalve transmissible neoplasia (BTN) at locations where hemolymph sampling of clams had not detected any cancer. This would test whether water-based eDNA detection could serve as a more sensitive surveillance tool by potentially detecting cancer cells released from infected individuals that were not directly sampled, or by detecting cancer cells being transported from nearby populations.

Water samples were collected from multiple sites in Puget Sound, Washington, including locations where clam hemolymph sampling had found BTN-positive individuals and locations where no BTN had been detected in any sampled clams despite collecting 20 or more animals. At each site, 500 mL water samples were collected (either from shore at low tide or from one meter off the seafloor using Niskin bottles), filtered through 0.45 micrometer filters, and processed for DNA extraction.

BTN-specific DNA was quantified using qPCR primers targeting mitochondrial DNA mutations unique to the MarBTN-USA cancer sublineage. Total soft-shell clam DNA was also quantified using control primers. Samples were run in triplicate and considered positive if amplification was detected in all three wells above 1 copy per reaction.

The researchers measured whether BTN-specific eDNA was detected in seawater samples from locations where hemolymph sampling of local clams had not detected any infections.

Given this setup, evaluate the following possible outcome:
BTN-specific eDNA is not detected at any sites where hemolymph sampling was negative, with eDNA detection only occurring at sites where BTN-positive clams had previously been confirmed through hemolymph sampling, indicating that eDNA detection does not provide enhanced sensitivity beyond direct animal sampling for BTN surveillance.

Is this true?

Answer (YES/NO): NO